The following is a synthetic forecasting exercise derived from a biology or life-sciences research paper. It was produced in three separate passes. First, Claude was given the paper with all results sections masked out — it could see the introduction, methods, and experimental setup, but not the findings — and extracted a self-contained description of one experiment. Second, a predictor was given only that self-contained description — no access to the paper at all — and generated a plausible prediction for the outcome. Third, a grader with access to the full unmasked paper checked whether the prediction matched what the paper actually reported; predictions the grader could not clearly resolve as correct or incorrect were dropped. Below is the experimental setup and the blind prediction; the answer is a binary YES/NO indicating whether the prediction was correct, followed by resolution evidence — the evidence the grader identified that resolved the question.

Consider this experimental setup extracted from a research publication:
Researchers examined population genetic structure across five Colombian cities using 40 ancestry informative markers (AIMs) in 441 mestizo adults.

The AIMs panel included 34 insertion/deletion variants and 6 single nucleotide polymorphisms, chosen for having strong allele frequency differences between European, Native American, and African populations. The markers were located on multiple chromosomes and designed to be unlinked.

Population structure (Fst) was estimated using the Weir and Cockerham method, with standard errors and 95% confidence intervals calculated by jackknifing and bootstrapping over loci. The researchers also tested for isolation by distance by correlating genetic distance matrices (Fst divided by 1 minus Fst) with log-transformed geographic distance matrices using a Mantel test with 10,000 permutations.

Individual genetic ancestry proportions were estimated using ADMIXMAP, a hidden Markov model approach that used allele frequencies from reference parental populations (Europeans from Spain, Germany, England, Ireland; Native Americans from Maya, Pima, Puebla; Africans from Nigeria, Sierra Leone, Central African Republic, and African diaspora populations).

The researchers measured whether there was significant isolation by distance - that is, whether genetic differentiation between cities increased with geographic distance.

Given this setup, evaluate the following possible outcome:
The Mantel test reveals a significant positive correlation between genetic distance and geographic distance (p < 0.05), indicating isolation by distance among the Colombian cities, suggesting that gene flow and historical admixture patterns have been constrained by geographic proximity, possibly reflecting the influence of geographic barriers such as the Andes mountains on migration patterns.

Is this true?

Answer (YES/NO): NO